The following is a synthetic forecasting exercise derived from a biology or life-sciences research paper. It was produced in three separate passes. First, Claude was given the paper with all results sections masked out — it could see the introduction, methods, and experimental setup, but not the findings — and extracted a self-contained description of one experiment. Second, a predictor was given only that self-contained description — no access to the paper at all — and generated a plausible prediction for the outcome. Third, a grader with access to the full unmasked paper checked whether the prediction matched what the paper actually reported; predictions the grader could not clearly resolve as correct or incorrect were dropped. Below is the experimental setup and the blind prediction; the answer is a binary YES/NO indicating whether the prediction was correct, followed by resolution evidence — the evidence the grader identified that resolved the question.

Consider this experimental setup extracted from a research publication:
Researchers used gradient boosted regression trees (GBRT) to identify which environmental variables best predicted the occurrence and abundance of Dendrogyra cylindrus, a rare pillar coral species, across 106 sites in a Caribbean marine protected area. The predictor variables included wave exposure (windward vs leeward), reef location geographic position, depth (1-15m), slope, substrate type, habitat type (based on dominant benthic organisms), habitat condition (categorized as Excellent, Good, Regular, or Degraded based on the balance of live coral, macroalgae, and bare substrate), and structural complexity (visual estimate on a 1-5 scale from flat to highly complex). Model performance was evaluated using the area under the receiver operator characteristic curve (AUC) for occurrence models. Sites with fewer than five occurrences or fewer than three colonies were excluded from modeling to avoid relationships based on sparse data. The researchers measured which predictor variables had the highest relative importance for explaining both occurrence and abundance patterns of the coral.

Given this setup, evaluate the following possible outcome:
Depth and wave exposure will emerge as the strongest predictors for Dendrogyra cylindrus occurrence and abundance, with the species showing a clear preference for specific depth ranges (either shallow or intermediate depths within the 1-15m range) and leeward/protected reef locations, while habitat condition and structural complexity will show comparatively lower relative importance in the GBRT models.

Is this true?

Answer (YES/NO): NO